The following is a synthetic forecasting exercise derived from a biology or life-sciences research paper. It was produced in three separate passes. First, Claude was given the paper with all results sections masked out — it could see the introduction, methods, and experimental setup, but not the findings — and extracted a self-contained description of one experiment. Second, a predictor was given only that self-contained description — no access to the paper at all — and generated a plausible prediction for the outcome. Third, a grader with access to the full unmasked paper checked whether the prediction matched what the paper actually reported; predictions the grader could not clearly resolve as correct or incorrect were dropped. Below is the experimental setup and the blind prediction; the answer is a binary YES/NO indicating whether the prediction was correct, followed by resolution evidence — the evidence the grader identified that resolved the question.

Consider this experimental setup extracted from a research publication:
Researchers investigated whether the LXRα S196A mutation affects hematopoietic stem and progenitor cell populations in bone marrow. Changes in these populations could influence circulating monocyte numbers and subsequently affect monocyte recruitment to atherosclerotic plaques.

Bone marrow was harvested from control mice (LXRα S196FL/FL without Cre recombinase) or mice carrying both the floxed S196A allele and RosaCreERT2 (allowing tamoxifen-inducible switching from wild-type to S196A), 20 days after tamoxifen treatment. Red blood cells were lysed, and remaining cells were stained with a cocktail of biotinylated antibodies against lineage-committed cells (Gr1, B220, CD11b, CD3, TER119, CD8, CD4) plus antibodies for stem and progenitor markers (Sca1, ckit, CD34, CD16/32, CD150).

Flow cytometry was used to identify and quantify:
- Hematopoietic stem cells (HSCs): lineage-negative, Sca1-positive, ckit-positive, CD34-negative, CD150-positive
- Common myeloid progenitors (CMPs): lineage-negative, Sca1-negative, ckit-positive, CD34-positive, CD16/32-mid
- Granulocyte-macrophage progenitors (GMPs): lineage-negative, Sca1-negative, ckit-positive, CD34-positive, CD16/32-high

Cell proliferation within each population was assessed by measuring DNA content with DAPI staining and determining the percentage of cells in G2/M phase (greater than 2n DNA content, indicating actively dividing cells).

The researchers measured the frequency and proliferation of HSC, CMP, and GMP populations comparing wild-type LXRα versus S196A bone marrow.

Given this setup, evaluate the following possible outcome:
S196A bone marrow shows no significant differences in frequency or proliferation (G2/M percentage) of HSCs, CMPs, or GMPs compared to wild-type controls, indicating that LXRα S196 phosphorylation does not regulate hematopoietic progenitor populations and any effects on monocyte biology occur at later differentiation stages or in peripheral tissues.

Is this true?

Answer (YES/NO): NO